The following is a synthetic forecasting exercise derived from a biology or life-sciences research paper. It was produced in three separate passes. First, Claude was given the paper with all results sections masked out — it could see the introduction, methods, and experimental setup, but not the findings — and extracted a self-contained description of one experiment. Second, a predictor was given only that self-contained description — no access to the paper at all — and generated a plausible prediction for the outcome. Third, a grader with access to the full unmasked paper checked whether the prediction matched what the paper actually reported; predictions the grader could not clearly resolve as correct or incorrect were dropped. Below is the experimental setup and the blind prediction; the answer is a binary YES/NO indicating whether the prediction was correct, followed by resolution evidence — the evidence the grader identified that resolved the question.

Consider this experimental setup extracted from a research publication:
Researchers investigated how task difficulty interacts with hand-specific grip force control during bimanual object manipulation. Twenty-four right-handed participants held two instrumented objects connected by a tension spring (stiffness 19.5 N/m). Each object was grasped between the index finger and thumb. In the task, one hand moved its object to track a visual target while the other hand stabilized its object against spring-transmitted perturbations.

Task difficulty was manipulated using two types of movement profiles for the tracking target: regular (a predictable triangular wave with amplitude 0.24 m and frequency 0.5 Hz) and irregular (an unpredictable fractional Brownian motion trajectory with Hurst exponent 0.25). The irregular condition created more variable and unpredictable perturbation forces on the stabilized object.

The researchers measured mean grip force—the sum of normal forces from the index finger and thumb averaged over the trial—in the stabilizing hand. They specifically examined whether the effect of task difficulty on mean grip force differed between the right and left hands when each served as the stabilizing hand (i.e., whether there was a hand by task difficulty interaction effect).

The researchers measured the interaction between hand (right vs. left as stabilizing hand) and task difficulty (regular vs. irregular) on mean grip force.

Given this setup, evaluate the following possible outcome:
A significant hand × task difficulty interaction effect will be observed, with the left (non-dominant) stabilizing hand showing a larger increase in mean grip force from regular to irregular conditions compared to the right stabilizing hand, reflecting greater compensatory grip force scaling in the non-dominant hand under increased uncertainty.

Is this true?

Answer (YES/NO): NO